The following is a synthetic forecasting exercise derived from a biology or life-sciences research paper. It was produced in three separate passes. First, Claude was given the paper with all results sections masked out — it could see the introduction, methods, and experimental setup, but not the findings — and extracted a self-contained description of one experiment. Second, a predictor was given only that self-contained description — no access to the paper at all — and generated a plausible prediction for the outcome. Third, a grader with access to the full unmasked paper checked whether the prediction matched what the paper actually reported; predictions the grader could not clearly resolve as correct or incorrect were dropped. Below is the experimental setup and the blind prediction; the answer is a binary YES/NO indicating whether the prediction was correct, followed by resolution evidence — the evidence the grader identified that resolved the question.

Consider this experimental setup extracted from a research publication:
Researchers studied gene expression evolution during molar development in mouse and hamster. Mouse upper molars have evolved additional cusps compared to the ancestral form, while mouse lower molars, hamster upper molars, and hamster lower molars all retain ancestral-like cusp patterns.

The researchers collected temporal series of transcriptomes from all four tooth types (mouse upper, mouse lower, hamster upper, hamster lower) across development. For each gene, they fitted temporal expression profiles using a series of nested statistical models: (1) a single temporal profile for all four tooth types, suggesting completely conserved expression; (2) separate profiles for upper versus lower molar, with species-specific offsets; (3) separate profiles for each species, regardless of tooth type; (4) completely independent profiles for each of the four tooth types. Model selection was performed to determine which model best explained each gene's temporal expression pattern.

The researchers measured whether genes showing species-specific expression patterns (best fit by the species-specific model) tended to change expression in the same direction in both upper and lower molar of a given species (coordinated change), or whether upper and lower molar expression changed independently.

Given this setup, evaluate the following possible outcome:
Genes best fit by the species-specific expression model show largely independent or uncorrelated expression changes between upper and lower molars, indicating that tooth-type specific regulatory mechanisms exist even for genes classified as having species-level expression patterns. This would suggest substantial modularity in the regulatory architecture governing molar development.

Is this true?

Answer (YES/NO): NO